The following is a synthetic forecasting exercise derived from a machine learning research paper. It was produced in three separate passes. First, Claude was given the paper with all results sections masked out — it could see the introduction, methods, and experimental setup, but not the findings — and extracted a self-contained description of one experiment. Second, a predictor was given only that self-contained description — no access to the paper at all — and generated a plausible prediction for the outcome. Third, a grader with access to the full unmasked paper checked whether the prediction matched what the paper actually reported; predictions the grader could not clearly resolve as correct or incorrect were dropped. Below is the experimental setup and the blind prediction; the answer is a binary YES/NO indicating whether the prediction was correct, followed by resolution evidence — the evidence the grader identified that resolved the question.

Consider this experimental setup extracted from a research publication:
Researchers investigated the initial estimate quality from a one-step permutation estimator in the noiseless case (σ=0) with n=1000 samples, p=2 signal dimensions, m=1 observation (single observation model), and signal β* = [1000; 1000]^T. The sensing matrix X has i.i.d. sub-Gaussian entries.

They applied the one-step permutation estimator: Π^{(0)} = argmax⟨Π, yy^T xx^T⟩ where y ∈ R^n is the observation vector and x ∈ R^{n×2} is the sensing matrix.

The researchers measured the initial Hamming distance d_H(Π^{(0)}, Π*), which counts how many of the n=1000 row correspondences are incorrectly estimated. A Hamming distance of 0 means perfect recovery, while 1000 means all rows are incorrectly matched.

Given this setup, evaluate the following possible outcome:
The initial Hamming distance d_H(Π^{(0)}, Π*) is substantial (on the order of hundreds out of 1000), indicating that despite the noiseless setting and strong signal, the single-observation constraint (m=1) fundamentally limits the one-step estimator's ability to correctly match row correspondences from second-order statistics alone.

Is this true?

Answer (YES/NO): YES